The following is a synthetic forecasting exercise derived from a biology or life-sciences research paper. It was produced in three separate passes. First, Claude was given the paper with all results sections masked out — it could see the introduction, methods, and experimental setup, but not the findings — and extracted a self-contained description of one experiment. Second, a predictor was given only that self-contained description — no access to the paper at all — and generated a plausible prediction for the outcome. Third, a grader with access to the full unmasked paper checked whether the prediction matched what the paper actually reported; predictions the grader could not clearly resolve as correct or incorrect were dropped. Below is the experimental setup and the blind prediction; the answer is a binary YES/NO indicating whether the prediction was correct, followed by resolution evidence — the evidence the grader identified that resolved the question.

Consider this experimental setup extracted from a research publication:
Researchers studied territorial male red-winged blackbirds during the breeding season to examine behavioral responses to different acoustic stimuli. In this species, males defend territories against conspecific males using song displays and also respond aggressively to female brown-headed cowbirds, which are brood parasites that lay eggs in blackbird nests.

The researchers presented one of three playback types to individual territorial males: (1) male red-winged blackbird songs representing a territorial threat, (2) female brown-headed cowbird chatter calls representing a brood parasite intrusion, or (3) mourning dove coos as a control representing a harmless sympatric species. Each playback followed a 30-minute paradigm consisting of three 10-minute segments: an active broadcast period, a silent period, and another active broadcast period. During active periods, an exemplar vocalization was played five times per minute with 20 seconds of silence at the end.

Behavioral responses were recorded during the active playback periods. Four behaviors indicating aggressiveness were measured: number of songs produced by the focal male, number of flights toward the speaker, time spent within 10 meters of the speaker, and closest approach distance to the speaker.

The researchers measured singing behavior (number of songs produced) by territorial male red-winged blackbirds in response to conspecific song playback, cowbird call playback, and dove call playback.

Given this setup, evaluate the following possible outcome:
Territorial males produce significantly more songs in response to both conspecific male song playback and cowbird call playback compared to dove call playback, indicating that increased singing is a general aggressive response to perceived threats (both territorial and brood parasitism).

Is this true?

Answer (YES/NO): NO